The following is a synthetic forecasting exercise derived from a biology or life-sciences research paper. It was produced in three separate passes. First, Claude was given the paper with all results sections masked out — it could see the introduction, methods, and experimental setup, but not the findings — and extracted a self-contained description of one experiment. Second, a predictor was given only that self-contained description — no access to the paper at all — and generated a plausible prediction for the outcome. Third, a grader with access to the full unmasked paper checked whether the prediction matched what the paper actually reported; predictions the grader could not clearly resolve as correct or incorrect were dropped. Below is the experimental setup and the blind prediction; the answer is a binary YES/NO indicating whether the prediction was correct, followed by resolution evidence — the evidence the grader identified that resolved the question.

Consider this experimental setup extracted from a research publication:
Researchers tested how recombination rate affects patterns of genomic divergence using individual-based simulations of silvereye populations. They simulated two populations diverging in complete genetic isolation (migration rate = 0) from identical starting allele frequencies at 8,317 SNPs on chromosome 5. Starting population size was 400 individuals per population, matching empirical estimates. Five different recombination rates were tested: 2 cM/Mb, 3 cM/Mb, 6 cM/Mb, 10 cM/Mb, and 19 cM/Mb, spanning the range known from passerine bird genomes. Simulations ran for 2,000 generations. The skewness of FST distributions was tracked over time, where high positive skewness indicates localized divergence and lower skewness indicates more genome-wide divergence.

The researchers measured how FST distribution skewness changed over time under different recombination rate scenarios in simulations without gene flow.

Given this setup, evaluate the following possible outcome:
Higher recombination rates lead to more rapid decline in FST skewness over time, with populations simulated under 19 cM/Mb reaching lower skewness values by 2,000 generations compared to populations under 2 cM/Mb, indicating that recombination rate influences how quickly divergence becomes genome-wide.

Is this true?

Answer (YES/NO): NO